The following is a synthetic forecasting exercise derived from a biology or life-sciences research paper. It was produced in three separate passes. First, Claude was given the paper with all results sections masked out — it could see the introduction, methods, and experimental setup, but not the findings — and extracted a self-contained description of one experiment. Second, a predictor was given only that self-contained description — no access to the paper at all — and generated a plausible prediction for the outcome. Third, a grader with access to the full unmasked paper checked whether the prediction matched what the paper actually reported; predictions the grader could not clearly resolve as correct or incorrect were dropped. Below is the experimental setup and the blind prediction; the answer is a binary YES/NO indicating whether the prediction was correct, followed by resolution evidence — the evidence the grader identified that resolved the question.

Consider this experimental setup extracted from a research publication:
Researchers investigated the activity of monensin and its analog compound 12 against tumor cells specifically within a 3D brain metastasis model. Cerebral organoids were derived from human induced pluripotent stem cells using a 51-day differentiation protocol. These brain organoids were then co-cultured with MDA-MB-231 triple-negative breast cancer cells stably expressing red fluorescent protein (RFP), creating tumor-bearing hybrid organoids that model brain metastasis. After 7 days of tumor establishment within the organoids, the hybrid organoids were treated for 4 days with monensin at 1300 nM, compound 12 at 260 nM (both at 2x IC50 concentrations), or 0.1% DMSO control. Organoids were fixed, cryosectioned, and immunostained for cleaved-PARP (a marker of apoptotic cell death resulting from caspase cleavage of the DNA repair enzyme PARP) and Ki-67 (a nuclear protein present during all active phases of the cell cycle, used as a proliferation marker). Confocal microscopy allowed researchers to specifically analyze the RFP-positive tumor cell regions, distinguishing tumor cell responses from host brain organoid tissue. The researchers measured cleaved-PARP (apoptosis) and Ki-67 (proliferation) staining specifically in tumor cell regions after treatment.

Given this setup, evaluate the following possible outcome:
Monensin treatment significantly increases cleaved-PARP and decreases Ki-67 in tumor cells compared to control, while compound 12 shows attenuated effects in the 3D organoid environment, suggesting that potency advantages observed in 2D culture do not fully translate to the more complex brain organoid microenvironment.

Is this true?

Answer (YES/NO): NO